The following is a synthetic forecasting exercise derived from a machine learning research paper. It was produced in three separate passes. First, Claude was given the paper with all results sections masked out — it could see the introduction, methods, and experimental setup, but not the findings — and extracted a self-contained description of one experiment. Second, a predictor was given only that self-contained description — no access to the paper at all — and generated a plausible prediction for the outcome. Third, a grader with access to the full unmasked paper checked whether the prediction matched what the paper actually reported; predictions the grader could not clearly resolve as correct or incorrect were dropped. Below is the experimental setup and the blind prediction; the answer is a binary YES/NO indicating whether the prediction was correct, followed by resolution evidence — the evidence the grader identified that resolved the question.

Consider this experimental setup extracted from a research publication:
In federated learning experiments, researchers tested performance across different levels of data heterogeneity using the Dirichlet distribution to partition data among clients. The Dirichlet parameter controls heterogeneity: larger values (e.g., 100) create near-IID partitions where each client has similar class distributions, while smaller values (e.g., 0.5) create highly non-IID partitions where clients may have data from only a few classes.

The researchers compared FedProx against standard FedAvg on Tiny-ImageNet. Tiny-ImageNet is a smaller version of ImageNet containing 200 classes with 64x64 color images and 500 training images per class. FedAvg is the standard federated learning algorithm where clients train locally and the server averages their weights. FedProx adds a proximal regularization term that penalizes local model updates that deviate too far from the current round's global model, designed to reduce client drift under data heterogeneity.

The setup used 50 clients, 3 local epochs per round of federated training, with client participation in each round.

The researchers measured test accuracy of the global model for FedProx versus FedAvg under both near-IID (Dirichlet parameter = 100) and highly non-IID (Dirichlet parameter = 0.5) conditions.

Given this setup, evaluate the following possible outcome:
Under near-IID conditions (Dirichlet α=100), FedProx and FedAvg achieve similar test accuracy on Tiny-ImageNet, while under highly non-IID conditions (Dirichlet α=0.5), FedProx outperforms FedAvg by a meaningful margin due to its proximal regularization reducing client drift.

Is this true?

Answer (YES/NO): NO